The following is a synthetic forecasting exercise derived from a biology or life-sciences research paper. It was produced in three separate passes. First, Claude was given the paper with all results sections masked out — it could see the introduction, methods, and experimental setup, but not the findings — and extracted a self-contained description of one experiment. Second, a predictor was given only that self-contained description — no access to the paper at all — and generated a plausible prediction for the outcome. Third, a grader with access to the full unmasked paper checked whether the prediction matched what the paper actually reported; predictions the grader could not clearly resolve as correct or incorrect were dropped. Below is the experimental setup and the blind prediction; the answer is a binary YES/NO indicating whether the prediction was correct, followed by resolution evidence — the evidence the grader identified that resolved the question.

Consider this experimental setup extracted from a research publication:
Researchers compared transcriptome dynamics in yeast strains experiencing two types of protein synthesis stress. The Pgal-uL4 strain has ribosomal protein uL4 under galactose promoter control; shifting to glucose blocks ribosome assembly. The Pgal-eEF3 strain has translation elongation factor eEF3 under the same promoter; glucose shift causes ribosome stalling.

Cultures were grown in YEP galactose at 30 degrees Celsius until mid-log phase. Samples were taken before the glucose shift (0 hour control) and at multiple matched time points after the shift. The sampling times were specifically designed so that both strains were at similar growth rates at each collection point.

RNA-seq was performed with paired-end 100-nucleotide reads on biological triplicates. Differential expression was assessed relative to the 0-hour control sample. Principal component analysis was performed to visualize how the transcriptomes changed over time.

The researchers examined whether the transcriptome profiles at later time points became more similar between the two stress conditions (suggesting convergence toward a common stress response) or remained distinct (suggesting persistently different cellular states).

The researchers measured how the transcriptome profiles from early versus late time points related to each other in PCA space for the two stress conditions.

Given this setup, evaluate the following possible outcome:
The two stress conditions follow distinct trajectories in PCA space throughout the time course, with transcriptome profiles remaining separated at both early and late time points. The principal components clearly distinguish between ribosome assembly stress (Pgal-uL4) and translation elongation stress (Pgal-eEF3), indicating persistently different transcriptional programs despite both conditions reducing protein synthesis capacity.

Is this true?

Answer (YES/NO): YES